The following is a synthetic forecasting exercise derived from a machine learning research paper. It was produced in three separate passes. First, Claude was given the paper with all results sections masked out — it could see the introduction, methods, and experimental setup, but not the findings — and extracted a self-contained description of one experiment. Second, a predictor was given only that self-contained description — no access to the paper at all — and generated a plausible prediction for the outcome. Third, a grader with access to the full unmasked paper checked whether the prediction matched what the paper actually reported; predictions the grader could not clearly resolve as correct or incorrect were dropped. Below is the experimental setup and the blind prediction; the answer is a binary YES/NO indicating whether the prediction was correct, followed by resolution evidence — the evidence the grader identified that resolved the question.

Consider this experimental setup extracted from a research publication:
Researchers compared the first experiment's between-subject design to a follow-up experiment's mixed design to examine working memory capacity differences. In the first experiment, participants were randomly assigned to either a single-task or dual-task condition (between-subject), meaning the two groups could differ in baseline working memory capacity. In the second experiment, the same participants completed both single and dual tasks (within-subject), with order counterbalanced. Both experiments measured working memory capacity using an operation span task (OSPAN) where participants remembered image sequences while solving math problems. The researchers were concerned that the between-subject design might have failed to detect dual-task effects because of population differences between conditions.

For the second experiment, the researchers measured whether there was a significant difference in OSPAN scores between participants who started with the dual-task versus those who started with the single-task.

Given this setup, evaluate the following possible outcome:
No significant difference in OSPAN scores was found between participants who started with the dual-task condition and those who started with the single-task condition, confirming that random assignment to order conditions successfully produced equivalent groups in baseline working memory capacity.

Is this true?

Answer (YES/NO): YES